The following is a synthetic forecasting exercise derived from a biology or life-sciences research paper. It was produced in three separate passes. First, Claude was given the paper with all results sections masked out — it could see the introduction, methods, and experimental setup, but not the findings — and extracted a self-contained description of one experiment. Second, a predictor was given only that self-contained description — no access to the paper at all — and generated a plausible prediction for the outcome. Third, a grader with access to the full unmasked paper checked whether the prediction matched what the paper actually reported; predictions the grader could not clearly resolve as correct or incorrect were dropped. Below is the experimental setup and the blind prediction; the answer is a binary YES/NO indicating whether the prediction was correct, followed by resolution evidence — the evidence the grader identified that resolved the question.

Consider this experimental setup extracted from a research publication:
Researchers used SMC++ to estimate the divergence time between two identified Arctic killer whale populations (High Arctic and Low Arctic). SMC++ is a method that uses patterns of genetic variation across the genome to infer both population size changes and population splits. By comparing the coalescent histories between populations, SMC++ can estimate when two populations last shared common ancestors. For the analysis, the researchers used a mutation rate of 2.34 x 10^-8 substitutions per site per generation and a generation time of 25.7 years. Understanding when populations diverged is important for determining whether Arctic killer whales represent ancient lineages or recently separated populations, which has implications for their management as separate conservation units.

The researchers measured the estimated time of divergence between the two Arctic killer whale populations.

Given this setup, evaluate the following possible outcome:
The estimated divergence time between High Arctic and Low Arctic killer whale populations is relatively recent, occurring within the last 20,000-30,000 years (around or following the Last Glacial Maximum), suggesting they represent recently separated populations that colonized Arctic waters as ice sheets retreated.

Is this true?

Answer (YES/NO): NO